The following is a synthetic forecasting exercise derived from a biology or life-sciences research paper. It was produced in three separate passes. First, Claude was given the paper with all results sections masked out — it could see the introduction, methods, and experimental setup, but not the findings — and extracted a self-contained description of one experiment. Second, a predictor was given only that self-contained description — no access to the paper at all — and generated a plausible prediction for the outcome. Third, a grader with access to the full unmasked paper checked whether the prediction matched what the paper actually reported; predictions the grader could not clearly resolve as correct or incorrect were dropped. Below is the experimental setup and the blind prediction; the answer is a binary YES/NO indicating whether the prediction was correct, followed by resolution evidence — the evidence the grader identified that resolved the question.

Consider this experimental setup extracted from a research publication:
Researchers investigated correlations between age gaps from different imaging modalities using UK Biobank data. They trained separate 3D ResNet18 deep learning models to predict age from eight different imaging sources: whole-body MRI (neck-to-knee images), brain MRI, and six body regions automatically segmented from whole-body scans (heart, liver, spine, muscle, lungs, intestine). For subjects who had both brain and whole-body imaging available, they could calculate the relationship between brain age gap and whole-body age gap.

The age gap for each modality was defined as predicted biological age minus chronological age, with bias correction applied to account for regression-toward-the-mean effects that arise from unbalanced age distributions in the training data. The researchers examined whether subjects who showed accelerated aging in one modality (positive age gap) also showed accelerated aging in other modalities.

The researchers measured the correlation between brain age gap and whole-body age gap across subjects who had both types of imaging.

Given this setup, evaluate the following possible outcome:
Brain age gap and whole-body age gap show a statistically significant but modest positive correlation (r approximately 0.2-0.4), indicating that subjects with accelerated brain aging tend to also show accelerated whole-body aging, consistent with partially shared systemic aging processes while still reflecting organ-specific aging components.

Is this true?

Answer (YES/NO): YES